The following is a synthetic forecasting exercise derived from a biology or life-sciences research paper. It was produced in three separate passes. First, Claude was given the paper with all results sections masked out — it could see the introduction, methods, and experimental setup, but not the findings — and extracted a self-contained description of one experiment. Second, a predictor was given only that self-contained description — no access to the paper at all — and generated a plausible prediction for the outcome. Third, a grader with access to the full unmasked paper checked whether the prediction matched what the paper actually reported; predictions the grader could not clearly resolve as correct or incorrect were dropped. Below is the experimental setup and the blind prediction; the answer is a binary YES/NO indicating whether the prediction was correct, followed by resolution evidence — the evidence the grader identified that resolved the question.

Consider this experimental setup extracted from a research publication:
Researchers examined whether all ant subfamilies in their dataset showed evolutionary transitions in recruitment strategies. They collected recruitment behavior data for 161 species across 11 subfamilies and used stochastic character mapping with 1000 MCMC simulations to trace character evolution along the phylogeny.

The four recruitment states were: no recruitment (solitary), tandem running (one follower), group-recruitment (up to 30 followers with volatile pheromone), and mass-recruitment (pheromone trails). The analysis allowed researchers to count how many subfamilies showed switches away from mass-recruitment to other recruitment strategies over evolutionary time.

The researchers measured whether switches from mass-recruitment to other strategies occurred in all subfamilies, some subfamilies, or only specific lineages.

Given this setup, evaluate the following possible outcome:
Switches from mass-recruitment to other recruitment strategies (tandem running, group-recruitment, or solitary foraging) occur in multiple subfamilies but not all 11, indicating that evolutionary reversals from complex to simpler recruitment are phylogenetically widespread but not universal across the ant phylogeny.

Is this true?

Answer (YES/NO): NO